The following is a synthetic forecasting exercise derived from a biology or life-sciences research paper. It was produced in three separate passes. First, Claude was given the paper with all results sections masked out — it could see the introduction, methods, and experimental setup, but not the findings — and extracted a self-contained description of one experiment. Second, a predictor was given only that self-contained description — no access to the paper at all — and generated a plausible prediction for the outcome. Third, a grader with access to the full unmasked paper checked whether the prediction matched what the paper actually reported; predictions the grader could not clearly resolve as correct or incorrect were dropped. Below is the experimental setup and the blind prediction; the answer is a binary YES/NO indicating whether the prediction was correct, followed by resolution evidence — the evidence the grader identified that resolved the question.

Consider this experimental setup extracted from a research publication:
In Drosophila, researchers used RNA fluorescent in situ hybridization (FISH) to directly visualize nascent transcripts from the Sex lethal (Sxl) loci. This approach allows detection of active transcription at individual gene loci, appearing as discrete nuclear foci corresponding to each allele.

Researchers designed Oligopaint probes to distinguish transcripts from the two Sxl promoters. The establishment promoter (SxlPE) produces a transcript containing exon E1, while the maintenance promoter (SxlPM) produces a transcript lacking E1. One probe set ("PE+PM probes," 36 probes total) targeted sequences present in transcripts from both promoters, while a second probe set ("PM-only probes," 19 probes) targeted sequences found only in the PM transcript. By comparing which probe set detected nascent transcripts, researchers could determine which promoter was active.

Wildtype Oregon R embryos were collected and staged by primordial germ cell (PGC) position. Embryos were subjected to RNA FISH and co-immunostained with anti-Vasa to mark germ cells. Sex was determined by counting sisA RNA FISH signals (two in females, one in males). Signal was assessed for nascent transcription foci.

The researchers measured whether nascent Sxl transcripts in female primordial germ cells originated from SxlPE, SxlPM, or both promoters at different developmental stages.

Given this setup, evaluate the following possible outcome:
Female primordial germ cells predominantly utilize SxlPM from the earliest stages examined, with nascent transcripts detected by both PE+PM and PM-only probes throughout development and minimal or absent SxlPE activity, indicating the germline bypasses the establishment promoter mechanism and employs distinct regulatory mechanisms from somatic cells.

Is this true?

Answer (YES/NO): NO